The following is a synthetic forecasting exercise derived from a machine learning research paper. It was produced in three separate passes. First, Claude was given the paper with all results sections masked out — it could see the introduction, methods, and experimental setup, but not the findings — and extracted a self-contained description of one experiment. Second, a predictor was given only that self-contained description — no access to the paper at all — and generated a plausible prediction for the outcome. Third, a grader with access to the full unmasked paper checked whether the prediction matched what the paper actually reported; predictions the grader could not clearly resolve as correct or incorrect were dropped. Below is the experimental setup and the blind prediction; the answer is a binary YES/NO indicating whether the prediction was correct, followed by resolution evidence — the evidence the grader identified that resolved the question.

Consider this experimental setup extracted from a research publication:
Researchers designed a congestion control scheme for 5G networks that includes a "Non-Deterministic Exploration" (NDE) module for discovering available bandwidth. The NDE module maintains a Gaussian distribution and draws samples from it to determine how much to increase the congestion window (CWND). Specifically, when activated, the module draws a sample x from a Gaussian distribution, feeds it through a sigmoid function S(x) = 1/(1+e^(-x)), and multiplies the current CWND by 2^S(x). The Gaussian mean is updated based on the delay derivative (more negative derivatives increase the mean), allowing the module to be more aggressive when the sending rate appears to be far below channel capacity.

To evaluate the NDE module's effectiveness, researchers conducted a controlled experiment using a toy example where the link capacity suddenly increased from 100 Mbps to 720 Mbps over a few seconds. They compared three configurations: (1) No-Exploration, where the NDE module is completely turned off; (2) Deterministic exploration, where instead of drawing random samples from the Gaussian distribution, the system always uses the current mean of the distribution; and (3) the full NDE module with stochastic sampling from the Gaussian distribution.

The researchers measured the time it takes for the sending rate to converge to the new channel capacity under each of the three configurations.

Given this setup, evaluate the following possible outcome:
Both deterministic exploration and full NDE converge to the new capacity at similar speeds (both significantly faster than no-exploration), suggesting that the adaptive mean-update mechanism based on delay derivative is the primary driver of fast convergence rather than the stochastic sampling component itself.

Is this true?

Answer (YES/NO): NO